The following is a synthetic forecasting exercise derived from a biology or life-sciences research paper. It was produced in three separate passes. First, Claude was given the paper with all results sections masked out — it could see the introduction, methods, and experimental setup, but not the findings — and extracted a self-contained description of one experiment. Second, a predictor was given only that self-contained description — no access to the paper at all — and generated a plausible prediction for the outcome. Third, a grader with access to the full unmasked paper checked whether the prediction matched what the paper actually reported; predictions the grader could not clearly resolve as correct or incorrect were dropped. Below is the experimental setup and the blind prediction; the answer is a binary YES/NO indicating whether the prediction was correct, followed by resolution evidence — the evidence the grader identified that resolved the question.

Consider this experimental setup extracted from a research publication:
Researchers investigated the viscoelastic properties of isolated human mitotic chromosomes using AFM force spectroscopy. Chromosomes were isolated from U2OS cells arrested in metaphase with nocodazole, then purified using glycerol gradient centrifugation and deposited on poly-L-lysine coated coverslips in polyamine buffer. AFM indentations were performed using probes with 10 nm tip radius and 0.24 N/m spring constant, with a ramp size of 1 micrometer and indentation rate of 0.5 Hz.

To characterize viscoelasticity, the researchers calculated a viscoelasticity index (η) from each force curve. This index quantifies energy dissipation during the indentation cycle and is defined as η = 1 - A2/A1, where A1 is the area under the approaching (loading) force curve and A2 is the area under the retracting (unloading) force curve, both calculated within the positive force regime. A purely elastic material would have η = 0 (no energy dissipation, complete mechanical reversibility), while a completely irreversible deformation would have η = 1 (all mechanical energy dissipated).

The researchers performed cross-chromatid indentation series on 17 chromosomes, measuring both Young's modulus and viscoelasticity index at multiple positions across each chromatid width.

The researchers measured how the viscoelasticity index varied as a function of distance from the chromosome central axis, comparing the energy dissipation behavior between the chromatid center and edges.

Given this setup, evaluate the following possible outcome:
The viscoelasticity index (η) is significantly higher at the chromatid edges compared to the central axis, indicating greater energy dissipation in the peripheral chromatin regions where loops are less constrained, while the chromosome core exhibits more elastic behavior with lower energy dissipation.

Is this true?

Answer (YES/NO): NO